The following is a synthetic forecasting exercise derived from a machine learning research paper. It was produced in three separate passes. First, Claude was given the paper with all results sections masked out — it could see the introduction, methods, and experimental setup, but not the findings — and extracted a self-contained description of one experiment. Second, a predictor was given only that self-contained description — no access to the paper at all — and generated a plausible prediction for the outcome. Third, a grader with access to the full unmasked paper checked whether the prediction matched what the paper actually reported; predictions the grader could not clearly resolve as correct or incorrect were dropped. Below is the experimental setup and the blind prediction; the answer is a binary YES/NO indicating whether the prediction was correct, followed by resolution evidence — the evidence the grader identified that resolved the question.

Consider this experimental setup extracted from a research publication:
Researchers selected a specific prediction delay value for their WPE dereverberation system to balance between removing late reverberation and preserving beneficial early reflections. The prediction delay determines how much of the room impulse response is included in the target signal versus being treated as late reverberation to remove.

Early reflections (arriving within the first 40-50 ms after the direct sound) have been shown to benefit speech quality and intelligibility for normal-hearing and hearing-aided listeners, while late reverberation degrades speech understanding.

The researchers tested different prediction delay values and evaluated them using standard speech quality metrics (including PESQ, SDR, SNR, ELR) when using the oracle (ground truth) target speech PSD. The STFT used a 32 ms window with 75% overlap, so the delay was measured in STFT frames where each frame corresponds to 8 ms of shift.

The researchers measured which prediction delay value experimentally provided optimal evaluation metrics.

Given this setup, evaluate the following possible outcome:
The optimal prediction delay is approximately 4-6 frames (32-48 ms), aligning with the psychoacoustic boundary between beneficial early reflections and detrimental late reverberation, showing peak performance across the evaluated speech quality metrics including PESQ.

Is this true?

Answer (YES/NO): YES